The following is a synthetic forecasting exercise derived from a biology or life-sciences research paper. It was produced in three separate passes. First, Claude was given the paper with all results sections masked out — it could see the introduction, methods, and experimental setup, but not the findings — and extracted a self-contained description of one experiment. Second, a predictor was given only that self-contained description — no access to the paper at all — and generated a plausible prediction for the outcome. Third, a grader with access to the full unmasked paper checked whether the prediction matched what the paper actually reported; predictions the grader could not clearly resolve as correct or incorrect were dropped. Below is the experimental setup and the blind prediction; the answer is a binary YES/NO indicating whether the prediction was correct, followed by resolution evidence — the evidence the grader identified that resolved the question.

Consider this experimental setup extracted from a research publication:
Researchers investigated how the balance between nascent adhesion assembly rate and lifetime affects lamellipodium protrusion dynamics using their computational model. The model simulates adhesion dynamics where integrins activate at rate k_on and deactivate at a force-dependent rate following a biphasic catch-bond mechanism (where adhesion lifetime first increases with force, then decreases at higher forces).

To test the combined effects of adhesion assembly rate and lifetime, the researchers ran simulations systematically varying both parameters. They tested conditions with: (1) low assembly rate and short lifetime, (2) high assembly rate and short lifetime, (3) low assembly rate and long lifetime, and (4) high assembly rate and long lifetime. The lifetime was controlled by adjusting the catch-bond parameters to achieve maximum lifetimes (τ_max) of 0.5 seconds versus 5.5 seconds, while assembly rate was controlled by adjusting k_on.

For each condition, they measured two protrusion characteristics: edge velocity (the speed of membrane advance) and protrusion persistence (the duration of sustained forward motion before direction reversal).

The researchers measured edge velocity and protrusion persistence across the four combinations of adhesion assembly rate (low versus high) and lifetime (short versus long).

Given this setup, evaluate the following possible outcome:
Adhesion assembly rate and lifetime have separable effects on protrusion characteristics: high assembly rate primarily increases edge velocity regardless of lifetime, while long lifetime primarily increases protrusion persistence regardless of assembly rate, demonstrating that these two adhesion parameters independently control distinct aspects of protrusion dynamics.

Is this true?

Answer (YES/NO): NO